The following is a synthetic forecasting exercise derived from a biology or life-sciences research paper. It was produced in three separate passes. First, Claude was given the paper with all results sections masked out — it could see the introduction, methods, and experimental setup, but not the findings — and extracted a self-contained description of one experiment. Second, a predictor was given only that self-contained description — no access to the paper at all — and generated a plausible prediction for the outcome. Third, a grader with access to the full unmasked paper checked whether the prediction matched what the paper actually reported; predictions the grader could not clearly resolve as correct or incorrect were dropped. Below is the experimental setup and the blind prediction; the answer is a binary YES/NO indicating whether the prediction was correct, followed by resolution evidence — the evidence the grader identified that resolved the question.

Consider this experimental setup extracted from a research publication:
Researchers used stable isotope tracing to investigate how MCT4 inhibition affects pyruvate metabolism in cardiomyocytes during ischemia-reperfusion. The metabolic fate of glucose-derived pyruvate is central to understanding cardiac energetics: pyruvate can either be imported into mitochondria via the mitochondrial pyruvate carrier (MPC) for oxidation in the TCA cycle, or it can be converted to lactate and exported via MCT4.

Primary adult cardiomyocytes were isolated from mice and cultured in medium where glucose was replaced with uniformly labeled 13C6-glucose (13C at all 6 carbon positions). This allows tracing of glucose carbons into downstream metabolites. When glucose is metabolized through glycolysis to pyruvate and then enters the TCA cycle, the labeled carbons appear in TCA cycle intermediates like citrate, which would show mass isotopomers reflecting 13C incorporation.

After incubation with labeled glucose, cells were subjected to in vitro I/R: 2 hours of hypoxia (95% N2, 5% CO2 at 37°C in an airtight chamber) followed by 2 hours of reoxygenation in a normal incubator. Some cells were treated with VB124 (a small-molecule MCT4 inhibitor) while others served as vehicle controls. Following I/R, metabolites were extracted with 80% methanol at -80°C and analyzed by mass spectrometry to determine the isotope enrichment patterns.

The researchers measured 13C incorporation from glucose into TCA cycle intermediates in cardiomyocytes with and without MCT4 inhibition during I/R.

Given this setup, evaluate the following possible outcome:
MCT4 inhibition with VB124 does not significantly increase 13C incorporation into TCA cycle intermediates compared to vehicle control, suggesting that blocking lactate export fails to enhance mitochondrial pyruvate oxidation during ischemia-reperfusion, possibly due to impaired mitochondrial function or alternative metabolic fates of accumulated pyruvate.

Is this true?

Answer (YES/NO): NO